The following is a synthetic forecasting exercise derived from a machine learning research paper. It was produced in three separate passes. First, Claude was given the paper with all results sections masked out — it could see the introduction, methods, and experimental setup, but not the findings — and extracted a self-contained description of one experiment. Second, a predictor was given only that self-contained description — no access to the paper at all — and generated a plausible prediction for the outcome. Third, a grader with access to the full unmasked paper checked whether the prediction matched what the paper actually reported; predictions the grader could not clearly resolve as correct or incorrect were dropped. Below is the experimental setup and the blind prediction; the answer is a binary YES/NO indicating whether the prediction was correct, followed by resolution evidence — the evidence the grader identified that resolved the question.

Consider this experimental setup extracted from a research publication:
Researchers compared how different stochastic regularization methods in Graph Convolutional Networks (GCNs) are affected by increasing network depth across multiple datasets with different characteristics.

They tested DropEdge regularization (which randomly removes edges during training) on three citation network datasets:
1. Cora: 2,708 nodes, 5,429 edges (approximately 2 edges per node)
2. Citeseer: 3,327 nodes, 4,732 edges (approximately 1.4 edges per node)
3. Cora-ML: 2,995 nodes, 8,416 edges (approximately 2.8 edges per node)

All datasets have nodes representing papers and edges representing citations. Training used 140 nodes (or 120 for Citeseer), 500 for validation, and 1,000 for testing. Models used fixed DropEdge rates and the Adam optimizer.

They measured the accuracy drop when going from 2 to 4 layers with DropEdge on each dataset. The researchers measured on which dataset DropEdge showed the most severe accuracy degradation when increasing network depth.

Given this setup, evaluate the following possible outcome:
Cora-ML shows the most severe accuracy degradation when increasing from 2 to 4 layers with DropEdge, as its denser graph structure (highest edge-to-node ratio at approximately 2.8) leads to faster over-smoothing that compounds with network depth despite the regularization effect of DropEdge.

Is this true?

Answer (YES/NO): YES